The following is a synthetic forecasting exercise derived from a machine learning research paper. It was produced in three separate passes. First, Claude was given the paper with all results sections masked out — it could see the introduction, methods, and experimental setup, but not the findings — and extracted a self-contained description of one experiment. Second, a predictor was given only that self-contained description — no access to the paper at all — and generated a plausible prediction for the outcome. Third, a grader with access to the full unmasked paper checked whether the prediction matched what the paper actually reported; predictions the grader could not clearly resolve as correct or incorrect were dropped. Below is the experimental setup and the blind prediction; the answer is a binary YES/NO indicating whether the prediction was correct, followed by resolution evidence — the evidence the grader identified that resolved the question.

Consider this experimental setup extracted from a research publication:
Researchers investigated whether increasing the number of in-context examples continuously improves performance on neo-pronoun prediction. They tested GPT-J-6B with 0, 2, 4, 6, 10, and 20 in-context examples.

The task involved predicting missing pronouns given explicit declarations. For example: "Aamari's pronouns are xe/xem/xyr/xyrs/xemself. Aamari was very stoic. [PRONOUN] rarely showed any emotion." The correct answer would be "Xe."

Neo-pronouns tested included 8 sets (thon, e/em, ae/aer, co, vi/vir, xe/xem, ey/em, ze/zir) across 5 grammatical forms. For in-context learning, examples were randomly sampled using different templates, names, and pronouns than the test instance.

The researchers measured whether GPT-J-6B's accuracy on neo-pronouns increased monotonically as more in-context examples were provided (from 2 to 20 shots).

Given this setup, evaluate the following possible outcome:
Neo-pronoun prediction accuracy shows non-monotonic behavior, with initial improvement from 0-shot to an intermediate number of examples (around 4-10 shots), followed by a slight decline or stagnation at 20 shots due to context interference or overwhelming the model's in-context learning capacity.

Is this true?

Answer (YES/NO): NO